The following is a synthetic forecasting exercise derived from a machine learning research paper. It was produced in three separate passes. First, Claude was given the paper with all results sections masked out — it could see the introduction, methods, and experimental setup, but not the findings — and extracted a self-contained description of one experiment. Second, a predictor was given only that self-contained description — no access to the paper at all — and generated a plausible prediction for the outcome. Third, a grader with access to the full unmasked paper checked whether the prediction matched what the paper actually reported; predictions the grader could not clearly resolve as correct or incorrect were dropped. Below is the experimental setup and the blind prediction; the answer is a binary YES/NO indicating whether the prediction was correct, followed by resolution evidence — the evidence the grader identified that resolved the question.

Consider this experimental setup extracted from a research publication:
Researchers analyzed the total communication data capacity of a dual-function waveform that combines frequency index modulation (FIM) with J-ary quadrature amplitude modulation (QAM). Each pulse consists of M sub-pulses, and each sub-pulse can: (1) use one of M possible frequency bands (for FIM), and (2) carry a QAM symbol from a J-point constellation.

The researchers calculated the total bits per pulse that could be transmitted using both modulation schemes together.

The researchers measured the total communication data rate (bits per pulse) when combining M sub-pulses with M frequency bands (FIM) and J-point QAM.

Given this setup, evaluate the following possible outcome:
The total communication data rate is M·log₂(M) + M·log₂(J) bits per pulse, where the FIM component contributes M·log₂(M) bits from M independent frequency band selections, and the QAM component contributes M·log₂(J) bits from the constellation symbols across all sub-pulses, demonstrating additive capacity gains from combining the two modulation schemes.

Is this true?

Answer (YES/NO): YES